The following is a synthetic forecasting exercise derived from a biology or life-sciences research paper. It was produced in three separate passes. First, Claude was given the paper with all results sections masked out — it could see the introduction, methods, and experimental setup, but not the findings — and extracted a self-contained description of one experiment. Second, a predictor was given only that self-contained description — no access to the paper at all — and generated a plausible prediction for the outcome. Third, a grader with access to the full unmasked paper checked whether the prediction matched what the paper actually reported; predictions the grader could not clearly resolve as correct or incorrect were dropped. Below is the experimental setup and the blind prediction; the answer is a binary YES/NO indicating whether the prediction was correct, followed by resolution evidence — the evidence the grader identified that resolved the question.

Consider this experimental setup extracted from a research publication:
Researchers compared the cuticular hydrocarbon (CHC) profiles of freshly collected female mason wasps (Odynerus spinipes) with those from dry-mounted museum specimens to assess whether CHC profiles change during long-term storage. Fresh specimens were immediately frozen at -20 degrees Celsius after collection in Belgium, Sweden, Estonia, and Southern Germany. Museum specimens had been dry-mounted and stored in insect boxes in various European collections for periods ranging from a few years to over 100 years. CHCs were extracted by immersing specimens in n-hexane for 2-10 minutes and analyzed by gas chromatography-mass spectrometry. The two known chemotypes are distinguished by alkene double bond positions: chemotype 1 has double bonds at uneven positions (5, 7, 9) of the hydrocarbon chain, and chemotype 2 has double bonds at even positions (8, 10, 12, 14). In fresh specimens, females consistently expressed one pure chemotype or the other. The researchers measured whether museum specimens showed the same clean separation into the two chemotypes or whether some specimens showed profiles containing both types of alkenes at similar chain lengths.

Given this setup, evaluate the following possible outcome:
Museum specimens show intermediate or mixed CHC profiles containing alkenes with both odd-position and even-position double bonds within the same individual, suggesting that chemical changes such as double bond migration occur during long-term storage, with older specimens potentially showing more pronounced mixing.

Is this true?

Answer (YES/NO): YES